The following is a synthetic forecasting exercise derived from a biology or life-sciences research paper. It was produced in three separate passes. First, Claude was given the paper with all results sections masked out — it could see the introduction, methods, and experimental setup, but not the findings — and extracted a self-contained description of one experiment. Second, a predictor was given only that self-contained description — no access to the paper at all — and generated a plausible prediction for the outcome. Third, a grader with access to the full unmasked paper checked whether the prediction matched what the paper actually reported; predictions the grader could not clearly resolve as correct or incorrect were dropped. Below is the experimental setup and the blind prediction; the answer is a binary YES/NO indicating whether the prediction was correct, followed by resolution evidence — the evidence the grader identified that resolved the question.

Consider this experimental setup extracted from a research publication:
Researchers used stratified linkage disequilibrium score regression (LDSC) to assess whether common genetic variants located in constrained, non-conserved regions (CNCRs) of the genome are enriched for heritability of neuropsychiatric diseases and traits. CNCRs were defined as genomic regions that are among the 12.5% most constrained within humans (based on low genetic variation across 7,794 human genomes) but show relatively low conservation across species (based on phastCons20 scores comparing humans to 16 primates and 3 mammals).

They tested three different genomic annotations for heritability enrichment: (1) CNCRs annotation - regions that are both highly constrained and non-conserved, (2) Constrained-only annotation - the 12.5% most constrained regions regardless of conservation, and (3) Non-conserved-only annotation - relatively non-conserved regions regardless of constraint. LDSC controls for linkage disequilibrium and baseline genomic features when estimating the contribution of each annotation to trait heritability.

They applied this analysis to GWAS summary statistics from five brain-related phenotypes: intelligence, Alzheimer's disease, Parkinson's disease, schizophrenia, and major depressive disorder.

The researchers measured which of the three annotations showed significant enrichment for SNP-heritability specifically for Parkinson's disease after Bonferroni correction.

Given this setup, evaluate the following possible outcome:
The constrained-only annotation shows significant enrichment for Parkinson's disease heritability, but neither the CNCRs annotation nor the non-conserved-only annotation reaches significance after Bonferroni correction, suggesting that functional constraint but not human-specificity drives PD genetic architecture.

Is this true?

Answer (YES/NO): NO